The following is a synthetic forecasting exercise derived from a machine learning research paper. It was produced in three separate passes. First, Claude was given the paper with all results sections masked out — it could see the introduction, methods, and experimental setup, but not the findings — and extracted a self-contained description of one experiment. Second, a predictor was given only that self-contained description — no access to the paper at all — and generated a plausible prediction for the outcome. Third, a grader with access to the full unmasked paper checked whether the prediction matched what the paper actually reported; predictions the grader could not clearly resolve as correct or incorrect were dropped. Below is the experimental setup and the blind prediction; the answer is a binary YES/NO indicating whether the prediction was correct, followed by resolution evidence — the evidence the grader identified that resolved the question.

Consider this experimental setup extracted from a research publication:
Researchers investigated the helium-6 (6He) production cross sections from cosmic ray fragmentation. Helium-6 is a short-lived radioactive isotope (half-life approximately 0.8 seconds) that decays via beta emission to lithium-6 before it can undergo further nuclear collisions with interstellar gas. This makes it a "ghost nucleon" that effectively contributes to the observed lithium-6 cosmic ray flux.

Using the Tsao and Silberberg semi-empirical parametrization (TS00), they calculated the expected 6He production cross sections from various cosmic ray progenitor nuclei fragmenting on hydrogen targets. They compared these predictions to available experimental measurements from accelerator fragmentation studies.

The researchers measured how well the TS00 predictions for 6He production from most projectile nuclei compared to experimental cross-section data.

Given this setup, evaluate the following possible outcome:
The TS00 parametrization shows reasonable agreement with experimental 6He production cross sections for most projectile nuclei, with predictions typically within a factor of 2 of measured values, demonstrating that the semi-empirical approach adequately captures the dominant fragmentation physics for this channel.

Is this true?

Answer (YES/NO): NO